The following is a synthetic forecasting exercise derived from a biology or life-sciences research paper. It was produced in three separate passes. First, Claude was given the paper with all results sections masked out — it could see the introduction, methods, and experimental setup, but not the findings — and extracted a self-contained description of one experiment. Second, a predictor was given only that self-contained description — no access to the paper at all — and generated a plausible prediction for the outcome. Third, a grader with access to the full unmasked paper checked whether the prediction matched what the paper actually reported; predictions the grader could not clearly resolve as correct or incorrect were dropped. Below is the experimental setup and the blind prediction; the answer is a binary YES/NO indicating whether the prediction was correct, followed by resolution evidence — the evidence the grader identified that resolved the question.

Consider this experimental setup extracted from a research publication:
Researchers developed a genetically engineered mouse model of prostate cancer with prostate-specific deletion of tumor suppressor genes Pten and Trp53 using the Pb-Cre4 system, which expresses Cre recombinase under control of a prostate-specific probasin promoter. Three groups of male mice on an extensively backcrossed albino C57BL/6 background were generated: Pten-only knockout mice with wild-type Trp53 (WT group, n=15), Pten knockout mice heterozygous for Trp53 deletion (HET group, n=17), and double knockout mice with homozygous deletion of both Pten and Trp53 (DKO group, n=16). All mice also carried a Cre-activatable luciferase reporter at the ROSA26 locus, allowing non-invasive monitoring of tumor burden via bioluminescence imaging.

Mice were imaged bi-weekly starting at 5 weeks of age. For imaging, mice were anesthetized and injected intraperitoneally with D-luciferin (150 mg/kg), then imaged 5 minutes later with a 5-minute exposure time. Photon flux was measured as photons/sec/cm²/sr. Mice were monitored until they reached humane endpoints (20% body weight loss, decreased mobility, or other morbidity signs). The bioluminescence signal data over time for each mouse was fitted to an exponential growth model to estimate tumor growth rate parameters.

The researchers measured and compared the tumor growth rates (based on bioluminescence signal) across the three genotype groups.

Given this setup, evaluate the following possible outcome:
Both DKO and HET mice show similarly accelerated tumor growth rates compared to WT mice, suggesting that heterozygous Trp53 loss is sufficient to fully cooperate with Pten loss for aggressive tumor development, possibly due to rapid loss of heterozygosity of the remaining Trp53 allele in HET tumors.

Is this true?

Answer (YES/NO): NO